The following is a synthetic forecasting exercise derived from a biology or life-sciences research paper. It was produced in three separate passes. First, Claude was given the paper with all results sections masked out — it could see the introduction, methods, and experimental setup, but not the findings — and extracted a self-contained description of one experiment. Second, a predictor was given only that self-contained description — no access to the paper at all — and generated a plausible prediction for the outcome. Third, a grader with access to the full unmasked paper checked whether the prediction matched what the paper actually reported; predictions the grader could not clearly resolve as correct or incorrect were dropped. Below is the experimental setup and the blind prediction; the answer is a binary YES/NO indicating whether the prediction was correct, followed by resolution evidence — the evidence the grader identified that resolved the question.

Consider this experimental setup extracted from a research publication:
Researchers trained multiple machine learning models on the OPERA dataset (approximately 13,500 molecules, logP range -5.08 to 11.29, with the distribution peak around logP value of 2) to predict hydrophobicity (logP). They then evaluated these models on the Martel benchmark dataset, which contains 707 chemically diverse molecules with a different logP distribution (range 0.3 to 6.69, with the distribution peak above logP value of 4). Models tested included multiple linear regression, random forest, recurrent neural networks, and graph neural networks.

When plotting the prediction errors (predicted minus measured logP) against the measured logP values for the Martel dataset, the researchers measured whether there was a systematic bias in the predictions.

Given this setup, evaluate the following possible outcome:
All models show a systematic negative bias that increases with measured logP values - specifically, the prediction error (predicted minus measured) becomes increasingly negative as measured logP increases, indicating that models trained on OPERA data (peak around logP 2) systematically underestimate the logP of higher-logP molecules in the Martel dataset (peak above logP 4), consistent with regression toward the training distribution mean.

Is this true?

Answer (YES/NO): YES